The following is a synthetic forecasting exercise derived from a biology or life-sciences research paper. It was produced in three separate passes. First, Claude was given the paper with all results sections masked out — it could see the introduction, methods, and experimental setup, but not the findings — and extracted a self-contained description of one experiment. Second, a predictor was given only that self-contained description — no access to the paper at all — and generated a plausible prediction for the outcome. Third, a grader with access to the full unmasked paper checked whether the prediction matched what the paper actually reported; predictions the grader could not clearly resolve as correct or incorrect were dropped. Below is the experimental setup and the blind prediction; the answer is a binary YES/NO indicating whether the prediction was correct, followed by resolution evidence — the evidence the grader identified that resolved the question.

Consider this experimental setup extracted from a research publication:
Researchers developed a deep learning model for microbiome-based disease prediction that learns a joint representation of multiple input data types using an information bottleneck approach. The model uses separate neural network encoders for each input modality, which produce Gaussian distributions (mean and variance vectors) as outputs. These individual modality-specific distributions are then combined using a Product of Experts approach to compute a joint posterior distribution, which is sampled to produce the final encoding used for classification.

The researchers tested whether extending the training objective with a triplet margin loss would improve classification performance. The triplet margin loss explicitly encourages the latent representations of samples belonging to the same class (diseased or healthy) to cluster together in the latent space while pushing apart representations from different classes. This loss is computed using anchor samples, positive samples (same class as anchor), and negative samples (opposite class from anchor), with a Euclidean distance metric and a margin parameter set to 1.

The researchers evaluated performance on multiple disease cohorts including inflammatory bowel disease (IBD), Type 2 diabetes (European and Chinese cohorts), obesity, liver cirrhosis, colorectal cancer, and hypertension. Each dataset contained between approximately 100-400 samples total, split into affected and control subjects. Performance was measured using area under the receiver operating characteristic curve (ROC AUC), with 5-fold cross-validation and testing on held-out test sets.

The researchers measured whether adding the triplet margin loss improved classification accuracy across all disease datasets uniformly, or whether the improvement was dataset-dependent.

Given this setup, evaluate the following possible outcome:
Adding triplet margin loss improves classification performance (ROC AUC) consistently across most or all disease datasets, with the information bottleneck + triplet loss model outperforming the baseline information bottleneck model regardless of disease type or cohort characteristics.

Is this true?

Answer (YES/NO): NO